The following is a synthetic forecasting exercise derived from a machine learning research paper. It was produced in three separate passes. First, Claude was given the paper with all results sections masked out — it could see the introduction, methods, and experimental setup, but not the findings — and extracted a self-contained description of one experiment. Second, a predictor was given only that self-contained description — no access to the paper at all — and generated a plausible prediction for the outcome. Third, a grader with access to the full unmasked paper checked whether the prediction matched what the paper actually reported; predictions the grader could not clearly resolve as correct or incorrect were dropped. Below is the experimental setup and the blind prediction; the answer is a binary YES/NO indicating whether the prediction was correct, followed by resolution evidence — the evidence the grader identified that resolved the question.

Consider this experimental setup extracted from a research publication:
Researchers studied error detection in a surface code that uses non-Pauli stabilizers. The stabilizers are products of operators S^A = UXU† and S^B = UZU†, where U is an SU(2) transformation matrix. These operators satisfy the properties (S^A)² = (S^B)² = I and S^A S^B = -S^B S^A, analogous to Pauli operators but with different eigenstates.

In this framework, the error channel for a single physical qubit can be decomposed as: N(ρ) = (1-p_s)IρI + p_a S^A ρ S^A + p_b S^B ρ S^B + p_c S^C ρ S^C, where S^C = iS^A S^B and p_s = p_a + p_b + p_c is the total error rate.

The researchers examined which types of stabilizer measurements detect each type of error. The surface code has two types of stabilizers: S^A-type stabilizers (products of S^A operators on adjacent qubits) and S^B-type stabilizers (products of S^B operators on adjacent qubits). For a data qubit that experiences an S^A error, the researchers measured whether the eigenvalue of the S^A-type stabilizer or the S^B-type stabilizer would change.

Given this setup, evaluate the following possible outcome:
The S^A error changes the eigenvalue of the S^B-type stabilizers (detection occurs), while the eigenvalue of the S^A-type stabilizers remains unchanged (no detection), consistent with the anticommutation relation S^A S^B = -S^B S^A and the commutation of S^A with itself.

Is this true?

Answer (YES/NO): YES